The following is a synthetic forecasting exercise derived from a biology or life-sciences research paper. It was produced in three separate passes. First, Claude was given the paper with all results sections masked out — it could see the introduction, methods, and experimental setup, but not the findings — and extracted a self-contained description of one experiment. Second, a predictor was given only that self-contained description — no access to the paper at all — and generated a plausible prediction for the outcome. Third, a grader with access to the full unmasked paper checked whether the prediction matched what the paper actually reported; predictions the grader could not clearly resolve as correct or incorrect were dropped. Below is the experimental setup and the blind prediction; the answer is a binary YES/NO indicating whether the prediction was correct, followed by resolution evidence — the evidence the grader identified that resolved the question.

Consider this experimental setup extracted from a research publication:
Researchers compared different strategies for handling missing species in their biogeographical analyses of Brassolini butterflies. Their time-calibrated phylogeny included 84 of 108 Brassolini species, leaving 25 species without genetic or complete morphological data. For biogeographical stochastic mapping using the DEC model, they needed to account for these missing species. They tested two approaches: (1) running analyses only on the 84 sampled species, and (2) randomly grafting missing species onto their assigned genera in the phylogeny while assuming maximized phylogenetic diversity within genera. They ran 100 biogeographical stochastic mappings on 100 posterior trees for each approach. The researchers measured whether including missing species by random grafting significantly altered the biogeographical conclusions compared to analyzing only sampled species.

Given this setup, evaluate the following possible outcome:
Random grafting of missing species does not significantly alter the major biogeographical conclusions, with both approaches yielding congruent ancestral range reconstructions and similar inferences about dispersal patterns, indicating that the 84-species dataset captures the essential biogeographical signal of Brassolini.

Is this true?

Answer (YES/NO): YES